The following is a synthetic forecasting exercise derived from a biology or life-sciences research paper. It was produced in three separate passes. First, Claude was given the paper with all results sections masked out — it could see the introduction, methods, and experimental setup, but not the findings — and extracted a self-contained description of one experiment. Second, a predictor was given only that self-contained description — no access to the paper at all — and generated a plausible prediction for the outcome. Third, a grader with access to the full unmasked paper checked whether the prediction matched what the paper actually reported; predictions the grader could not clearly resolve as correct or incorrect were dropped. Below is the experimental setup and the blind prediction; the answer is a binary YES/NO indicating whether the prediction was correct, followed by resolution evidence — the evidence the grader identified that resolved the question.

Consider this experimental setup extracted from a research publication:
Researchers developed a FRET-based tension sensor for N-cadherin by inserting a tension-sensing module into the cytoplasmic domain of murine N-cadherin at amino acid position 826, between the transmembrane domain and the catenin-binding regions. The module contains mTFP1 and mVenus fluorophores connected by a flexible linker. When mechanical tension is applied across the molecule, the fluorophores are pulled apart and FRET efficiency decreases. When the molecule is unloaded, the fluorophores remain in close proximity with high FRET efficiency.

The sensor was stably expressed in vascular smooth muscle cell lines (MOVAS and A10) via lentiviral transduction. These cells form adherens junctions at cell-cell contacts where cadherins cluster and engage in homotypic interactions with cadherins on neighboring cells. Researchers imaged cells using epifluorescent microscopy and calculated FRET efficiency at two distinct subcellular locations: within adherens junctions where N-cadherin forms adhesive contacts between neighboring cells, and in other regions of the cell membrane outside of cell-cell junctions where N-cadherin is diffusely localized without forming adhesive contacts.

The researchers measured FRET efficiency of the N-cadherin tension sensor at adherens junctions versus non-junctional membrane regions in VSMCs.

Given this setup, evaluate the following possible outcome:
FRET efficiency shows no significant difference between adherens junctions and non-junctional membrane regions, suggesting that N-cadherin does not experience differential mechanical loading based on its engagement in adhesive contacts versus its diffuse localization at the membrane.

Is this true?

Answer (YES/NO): NO